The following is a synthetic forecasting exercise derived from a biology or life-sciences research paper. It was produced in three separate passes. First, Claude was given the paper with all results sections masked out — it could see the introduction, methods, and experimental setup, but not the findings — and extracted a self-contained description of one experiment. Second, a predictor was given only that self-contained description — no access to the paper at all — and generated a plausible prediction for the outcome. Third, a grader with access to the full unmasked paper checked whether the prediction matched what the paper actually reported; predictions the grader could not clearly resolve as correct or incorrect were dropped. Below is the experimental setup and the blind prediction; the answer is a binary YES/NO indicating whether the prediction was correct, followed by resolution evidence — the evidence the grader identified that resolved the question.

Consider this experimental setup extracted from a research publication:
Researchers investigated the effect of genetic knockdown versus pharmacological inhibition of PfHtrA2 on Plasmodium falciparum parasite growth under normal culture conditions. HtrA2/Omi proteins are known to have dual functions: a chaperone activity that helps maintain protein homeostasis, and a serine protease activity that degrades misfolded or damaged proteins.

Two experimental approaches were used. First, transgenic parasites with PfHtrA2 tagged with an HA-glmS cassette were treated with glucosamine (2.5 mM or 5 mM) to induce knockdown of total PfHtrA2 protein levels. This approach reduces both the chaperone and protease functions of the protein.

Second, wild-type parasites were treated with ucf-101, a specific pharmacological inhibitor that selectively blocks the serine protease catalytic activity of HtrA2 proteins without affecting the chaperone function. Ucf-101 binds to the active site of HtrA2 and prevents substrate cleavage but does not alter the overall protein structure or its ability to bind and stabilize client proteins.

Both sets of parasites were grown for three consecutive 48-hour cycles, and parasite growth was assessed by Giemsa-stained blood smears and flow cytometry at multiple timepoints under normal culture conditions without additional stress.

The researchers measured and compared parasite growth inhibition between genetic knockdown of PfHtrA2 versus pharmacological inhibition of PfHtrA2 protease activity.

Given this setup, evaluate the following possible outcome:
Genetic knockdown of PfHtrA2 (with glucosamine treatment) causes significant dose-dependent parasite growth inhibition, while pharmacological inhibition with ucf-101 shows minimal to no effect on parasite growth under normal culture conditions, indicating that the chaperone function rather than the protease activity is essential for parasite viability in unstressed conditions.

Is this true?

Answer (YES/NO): YES